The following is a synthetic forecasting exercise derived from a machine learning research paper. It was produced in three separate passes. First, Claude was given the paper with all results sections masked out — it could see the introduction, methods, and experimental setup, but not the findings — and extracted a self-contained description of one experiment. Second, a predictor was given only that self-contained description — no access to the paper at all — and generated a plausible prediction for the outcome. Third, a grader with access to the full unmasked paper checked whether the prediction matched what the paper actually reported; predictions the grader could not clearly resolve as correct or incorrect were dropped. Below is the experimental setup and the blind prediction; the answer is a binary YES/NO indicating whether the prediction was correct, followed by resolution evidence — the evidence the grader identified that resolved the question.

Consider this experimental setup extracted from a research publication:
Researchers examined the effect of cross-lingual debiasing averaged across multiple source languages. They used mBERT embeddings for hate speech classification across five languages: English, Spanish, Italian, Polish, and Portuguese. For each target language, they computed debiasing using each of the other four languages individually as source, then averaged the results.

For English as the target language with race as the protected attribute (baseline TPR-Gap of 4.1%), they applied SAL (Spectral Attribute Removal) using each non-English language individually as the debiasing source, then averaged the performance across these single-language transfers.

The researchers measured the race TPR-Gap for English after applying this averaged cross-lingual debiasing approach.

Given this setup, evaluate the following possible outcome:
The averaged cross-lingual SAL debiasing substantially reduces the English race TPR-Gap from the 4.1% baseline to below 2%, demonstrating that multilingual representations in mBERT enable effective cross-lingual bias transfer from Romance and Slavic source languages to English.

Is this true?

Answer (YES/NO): NO